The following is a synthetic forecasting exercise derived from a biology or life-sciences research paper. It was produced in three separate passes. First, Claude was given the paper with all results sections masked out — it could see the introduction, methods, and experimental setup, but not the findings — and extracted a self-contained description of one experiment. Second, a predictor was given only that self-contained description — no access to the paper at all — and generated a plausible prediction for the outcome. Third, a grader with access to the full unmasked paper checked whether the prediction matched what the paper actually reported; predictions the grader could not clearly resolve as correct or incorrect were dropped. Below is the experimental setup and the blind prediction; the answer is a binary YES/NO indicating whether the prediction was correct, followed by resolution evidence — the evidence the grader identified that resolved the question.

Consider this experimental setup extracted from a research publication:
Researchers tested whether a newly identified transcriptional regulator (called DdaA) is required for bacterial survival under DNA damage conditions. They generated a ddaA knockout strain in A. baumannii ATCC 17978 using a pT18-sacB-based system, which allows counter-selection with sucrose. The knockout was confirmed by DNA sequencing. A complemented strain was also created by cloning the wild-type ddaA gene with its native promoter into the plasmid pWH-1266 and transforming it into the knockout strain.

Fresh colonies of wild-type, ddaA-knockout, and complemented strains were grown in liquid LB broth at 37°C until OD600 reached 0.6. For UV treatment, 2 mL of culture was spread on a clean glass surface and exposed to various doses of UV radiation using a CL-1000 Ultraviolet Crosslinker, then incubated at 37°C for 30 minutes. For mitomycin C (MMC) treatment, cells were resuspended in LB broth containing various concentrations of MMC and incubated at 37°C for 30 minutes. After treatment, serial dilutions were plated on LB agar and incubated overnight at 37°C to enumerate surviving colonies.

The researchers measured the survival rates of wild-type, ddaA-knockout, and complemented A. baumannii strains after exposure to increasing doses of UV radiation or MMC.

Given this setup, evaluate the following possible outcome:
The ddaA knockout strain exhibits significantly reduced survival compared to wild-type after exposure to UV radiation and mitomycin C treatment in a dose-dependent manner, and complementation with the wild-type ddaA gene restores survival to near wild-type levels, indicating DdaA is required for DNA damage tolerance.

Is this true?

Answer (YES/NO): YES